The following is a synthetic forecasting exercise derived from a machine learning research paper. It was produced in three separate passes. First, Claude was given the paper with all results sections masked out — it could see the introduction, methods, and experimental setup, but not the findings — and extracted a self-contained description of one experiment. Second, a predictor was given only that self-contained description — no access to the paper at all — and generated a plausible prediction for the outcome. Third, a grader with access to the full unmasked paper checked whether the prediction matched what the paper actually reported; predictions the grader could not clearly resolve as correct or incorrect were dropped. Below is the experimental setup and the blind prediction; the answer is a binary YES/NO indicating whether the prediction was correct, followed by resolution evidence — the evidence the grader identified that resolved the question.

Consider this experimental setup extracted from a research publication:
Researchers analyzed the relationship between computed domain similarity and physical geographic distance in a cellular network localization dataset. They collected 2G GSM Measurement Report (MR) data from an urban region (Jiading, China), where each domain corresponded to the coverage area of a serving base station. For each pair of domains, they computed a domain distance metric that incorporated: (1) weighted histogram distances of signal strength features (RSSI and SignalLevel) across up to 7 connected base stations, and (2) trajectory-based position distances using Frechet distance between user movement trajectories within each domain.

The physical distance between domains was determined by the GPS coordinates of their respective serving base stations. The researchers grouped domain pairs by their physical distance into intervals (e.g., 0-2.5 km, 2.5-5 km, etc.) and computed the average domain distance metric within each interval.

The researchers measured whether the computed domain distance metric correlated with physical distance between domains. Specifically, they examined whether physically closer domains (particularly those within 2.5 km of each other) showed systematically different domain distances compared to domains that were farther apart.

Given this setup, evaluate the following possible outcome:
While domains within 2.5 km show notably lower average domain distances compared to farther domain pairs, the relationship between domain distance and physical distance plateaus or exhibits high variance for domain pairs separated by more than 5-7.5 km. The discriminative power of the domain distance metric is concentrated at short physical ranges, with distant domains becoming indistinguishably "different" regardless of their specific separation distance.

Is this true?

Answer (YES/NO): NO